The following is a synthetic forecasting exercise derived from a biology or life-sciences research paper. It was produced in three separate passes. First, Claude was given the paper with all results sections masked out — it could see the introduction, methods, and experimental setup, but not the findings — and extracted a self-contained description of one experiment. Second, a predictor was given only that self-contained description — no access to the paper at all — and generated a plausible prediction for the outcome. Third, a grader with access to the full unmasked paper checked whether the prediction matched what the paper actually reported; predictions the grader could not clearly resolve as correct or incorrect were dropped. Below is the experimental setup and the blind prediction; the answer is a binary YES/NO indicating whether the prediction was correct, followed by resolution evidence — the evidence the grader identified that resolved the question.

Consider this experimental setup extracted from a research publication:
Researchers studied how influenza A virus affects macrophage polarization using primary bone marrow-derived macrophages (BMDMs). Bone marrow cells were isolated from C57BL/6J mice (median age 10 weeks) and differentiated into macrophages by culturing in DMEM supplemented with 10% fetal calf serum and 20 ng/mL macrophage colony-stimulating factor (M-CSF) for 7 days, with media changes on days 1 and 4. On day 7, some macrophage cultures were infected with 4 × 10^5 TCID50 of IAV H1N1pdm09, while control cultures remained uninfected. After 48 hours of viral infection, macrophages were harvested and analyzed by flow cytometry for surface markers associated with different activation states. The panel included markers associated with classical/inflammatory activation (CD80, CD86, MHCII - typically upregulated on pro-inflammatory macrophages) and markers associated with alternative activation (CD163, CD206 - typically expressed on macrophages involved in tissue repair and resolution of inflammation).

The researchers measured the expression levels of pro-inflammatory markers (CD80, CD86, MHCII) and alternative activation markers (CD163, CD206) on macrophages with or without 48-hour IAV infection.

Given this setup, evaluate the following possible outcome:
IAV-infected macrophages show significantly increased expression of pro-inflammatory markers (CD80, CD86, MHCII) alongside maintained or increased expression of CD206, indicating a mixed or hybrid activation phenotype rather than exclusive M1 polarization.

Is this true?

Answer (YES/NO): NO